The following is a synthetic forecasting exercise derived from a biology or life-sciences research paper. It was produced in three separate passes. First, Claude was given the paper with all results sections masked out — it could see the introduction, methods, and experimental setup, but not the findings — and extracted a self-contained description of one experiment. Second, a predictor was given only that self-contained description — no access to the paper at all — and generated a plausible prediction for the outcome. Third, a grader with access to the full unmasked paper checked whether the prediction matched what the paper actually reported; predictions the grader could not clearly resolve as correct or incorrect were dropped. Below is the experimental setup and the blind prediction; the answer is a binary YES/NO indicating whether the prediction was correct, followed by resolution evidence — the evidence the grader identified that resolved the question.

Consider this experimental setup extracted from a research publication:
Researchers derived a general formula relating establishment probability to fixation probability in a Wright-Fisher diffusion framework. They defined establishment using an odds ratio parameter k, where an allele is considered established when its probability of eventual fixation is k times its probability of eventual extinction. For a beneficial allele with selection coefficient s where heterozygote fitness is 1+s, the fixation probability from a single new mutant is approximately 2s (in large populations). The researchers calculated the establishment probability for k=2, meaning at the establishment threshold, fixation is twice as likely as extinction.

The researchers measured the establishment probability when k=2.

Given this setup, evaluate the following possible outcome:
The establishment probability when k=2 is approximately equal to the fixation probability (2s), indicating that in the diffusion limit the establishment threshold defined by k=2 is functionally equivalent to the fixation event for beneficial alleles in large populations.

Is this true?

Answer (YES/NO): NO